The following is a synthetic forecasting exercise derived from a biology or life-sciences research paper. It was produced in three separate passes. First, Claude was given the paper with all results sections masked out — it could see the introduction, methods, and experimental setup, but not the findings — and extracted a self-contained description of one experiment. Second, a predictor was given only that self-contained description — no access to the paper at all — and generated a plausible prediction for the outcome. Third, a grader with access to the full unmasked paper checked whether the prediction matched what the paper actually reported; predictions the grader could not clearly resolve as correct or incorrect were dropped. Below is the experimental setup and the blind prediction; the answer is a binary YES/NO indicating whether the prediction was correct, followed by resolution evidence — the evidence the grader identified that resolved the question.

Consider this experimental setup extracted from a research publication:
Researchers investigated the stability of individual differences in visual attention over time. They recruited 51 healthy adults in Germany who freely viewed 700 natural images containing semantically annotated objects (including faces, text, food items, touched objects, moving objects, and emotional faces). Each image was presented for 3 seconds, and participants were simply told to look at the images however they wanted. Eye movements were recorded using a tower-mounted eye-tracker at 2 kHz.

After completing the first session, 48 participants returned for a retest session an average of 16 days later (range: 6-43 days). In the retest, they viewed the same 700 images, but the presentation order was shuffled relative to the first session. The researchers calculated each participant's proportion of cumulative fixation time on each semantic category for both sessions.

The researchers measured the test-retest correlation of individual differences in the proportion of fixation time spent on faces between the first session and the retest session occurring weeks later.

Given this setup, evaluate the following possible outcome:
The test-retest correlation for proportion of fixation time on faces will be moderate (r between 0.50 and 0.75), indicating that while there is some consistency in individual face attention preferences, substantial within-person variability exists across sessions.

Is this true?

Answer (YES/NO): NO